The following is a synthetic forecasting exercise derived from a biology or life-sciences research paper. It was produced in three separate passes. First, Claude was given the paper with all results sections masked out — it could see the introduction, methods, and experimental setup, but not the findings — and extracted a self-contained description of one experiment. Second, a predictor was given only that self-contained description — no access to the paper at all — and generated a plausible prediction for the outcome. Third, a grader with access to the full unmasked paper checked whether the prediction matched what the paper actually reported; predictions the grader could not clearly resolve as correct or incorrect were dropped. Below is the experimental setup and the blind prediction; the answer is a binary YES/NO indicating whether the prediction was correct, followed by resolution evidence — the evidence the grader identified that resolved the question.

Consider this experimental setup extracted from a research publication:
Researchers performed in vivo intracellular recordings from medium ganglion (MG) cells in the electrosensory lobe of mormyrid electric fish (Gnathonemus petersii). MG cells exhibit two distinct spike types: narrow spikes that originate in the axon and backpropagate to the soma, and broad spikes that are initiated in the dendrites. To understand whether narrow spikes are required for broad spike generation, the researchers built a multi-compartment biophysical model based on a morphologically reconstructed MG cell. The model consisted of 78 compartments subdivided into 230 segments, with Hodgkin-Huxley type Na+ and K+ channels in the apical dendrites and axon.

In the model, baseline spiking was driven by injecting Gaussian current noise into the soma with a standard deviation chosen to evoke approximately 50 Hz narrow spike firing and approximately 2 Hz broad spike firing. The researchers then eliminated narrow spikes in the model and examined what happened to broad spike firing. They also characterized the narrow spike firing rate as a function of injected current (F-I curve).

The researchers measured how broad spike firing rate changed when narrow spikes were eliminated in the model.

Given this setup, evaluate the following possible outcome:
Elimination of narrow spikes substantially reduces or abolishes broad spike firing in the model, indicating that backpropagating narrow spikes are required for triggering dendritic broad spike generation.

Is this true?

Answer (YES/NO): YES